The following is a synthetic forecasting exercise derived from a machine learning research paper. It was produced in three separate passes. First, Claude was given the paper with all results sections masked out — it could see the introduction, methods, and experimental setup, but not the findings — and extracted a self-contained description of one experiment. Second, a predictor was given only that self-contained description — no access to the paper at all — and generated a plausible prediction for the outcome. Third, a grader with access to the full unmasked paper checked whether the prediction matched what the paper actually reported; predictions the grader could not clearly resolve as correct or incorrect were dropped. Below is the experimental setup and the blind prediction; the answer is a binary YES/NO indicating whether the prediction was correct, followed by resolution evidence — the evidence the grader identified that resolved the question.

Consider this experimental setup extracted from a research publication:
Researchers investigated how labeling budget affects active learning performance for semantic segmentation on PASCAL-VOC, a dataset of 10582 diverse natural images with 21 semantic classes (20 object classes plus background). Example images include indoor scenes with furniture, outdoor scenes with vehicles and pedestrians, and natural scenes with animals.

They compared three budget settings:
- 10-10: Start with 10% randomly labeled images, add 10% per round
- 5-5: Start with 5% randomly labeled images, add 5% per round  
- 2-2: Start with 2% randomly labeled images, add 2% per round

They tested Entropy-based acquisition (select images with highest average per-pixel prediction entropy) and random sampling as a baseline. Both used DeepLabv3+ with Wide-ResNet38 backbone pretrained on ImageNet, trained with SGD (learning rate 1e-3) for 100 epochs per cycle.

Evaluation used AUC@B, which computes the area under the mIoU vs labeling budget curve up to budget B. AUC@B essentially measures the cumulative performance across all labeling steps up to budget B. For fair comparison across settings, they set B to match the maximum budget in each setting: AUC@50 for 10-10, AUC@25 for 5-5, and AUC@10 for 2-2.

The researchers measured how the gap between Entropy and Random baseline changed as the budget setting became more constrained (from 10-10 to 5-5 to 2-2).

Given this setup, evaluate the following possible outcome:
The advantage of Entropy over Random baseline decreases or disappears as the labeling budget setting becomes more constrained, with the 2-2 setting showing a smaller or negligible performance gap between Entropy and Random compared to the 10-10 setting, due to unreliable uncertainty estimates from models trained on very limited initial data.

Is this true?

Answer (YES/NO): YES